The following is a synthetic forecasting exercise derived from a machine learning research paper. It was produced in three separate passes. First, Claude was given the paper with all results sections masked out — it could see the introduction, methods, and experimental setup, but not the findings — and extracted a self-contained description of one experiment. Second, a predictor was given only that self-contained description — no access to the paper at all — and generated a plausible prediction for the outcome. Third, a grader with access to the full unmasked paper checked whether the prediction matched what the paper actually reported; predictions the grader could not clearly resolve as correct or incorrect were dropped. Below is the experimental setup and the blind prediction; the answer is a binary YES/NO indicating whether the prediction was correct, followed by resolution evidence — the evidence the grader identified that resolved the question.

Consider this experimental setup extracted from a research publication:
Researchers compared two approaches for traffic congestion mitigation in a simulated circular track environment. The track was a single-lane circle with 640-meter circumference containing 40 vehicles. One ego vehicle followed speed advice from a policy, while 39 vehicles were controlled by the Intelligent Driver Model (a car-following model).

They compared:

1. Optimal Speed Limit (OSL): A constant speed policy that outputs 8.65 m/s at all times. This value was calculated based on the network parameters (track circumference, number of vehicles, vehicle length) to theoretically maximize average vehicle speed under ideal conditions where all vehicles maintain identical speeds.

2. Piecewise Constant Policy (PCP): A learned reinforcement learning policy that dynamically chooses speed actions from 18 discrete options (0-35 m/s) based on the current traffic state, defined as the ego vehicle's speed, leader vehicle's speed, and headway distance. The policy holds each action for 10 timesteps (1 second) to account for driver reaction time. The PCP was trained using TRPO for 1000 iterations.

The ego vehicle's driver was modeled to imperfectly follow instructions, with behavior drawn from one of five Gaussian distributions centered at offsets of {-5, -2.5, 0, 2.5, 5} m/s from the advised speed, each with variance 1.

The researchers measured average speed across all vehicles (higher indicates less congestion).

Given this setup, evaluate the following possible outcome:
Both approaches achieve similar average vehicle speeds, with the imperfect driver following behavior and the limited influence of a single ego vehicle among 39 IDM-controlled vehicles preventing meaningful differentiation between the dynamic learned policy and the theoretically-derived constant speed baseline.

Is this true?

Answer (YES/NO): NO